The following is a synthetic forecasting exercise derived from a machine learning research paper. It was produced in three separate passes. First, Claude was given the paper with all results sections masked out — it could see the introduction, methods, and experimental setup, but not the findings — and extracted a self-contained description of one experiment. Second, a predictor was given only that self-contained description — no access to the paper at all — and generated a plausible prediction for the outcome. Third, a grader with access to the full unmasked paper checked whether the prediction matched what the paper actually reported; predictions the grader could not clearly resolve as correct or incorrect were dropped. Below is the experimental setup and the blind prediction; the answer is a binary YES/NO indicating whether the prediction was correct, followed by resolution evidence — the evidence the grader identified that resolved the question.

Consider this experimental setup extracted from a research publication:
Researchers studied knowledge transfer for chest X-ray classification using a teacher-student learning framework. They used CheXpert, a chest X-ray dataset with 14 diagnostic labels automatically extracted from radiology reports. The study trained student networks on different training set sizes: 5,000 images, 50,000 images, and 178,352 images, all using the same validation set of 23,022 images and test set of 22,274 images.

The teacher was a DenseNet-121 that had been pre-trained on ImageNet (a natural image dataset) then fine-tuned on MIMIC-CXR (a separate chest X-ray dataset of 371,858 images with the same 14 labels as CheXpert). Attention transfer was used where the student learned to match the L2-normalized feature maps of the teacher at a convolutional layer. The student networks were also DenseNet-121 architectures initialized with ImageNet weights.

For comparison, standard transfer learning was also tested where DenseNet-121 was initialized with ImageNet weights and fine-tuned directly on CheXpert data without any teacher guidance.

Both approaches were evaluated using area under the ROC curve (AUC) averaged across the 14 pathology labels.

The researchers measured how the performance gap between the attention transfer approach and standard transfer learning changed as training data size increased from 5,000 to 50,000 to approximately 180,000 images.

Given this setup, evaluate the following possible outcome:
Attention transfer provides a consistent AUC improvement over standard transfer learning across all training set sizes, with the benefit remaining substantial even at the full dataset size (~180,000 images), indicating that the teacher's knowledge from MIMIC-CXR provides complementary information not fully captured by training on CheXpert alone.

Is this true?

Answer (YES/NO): NO